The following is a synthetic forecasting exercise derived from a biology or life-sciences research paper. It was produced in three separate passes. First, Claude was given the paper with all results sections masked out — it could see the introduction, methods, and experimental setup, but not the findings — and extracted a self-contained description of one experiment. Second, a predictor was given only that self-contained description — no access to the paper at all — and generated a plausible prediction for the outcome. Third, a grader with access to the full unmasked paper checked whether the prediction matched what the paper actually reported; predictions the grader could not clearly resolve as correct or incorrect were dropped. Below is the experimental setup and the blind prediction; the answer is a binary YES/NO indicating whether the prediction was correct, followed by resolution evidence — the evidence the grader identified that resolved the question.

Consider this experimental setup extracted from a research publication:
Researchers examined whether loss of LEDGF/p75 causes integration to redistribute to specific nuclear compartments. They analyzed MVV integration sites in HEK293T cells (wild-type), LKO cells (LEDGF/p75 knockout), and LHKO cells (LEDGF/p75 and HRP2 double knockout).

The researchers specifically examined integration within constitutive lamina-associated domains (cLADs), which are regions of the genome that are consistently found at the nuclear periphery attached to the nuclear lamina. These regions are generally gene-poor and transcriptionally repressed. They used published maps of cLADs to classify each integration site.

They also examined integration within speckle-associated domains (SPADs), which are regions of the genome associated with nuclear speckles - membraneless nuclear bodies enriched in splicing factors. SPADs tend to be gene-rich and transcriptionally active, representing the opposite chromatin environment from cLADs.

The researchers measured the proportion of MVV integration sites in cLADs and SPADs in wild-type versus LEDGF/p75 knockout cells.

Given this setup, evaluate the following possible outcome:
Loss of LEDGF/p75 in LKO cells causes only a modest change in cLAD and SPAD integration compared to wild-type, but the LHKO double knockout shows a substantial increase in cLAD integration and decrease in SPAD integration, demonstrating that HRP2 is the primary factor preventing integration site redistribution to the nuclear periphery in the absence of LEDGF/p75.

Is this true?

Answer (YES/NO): NO